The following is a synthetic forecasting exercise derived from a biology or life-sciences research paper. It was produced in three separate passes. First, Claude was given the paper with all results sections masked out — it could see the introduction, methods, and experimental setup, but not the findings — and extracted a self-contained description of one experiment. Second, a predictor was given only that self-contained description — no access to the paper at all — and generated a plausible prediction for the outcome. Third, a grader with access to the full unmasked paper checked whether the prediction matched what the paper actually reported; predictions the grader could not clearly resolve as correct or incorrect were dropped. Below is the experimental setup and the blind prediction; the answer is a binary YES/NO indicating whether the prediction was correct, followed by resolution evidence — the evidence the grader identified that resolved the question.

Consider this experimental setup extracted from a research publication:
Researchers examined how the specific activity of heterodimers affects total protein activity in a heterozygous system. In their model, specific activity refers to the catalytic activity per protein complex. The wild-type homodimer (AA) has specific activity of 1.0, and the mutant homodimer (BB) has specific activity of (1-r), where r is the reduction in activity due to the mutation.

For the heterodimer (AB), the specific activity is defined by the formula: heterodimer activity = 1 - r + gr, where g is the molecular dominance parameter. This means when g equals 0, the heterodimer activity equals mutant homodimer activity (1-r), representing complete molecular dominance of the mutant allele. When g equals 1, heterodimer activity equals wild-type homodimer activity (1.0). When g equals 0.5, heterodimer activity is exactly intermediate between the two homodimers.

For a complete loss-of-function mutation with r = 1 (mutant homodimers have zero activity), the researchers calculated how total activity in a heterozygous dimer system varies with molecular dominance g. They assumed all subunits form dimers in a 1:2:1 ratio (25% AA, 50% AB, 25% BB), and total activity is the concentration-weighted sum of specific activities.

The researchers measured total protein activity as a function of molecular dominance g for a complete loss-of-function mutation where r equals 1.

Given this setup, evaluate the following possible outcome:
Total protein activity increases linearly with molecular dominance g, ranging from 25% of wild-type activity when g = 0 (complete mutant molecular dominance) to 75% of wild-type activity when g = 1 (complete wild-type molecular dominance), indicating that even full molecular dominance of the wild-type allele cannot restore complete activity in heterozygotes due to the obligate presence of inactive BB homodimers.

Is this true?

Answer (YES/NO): NO